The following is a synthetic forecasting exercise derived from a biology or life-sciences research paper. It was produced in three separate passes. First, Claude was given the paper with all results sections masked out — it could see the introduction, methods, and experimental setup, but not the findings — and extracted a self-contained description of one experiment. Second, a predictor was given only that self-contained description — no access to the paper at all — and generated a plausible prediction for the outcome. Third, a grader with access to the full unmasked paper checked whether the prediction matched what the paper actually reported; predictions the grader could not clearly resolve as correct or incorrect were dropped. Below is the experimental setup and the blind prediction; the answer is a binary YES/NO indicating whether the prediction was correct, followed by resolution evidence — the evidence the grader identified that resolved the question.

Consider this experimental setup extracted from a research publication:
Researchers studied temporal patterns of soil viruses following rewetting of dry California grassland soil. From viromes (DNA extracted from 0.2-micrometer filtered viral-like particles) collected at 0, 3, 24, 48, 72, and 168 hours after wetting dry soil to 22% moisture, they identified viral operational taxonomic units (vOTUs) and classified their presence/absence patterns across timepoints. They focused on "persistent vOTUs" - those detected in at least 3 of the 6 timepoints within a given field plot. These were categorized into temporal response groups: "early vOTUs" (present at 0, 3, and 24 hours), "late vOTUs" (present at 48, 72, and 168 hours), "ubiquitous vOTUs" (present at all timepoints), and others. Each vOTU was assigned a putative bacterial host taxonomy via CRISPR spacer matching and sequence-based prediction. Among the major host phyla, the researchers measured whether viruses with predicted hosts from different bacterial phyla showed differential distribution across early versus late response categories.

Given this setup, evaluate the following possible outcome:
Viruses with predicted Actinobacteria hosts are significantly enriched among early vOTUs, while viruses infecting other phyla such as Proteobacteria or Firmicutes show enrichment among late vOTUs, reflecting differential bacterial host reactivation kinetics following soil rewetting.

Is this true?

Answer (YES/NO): NO